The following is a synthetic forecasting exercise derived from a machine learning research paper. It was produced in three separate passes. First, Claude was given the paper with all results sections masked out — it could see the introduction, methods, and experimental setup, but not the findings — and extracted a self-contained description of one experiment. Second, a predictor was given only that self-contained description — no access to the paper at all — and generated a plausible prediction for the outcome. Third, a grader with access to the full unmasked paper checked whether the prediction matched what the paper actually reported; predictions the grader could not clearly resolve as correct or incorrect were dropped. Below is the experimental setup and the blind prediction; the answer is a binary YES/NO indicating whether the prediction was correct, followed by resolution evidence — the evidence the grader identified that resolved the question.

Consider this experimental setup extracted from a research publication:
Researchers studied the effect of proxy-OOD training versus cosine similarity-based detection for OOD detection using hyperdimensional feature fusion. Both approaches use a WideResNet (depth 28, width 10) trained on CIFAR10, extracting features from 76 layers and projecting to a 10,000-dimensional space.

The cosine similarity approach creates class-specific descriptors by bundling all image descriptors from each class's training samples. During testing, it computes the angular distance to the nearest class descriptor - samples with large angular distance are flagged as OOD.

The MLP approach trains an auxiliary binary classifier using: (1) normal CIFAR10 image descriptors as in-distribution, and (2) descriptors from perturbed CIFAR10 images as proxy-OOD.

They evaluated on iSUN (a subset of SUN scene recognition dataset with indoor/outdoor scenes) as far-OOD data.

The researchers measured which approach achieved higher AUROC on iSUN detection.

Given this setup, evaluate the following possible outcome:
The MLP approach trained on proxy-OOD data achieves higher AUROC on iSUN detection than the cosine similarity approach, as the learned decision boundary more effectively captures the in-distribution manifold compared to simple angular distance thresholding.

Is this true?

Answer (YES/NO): YES